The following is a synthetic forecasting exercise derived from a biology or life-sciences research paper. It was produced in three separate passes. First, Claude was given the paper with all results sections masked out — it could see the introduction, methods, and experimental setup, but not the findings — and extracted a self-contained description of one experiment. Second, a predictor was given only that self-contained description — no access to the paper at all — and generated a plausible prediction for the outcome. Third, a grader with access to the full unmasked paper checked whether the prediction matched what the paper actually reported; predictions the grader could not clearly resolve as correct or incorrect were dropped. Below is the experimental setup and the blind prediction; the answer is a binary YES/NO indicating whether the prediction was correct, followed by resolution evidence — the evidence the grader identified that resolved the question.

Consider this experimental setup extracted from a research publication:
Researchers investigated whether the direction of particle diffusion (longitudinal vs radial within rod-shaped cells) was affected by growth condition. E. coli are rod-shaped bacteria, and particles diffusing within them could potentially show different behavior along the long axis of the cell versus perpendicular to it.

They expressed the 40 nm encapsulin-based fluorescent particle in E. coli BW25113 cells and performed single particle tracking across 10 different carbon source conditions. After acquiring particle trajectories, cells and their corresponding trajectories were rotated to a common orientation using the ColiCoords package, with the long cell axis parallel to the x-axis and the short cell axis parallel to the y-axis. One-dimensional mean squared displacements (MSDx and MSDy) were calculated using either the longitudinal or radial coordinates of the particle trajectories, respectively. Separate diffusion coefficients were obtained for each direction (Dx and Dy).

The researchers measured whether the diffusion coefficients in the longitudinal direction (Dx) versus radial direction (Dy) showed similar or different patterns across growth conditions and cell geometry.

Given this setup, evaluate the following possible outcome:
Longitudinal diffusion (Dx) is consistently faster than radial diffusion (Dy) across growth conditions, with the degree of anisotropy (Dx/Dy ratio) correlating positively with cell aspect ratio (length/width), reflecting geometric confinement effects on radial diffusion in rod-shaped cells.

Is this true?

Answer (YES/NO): NO